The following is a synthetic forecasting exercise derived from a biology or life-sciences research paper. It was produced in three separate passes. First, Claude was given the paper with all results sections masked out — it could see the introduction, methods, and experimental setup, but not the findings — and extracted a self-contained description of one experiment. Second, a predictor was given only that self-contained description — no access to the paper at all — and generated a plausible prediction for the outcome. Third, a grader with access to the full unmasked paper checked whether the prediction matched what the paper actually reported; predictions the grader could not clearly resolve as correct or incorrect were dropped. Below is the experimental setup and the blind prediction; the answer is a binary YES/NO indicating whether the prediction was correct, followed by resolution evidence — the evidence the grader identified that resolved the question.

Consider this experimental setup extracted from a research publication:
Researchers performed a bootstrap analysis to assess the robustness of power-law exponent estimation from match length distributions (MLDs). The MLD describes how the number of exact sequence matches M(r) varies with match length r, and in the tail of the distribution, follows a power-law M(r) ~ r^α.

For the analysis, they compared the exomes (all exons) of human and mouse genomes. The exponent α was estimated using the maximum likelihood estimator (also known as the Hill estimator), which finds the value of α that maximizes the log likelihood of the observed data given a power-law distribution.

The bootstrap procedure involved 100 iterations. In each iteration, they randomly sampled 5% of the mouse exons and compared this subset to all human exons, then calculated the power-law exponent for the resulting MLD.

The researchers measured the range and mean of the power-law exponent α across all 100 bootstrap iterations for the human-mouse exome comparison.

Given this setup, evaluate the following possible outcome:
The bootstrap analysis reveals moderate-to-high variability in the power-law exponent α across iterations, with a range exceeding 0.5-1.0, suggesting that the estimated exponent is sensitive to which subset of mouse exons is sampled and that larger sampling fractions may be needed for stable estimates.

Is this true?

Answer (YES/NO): NO